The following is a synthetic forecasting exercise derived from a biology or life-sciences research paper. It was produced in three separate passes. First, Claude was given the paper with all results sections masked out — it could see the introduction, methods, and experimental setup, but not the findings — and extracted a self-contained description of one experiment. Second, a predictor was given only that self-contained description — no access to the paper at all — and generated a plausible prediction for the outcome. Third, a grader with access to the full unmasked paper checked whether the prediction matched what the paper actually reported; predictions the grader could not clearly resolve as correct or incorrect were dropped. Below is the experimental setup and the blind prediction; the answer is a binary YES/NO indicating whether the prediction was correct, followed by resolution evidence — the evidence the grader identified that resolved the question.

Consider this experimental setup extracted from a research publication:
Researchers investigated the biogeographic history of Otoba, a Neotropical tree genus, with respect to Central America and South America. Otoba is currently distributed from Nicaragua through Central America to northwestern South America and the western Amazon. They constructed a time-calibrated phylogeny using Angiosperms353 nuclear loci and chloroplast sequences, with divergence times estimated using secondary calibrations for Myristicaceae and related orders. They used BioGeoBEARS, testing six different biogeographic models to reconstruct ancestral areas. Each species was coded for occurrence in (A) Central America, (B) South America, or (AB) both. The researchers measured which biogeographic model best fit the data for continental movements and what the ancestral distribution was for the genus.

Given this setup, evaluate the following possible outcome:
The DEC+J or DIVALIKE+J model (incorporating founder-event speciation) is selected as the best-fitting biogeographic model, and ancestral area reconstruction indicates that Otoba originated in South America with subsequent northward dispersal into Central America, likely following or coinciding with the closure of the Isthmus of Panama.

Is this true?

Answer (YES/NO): NO